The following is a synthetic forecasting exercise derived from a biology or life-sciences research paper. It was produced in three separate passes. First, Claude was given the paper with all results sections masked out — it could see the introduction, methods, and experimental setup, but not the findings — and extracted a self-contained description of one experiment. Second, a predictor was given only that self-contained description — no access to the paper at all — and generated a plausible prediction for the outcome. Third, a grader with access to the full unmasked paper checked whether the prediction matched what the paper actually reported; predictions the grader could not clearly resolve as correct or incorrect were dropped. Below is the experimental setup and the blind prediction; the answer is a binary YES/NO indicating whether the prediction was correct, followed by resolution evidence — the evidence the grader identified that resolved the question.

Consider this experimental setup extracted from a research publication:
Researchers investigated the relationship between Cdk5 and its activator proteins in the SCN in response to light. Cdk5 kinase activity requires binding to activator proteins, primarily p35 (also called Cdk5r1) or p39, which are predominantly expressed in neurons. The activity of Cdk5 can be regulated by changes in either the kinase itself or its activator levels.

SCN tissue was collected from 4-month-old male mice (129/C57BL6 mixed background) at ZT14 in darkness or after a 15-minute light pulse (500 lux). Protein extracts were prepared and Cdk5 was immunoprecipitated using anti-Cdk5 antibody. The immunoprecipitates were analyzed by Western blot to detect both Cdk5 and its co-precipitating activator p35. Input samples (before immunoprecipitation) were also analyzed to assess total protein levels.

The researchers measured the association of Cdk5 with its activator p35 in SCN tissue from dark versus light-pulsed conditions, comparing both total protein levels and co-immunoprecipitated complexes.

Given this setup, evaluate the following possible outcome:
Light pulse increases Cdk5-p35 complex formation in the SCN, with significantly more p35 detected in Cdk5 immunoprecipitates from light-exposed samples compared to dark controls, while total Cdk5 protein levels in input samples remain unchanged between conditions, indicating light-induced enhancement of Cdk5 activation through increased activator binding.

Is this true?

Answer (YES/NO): NO